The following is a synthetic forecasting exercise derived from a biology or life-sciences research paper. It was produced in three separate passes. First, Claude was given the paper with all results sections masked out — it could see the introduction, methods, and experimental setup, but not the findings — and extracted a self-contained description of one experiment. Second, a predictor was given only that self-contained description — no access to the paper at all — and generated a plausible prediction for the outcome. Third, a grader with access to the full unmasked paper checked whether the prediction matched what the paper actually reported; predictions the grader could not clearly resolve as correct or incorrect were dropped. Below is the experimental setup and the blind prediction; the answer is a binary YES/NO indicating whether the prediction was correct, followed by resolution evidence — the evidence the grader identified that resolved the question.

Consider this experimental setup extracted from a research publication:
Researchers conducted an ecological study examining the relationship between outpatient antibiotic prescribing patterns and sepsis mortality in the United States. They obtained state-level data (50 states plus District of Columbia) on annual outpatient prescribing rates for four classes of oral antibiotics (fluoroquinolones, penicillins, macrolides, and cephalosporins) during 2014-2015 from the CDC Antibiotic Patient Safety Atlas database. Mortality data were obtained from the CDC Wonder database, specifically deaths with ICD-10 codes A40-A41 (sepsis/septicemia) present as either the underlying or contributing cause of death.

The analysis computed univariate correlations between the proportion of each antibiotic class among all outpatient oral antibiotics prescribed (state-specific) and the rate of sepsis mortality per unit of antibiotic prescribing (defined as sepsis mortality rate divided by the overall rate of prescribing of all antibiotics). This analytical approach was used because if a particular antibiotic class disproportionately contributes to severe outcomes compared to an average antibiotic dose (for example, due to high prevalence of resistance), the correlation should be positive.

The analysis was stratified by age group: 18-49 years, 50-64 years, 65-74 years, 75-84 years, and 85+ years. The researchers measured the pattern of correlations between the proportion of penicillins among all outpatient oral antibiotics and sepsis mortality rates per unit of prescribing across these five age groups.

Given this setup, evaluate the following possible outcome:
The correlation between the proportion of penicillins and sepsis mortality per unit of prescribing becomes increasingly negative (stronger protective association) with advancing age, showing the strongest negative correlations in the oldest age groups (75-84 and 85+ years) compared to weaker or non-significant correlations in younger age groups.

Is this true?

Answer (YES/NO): NO